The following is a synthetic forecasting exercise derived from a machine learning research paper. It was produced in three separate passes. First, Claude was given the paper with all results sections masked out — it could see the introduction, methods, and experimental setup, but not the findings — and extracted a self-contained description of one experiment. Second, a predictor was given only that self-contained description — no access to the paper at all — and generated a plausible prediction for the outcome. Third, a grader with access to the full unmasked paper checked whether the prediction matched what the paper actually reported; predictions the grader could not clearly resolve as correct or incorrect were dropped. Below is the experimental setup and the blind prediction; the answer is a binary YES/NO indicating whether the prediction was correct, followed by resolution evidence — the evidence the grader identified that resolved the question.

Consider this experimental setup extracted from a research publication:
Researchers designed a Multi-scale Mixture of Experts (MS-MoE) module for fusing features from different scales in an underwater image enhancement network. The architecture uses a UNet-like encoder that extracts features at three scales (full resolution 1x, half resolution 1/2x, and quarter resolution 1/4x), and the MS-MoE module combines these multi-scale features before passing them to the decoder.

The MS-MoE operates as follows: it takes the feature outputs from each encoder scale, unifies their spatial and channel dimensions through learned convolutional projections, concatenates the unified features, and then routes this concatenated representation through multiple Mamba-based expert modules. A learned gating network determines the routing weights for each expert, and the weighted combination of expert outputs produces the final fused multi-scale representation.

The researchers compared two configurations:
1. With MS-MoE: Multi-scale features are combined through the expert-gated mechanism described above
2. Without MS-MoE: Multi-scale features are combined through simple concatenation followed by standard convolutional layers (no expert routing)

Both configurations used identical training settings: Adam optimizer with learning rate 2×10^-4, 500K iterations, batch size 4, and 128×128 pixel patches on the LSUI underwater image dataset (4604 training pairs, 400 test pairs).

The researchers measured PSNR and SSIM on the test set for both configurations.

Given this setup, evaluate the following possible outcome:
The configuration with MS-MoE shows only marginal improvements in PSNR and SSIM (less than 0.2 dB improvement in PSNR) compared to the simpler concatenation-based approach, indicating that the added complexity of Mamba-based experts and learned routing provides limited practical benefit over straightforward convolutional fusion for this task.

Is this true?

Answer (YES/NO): NO